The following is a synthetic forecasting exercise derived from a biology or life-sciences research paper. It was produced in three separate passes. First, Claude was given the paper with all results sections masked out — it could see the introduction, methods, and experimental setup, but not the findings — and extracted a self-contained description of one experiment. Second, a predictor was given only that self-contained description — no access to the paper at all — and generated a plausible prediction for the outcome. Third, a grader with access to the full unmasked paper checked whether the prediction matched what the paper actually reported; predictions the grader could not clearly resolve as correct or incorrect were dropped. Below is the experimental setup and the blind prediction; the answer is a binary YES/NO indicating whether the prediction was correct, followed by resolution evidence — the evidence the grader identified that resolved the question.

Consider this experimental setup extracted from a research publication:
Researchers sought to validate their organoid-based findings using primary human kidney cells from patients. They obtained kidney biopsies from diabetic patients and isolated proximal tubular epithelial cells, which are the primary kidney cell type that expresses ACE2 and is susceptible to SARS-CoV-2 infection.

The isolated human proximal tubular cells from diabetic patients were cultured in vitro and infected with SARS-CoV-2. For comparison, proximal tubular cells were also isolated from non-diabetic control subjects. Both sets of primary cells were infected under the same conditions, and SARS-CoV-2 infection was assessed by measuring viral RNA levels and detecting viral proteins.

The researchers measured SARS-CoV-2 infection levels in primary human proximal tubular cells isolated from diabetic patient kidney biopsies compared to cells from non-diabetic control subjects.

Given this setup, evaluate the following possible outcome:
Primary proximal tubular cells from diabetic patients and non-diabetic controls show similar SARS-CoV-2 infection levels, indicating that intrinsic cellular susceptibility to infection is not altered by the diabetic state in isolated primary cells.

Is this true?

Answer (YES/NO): NO